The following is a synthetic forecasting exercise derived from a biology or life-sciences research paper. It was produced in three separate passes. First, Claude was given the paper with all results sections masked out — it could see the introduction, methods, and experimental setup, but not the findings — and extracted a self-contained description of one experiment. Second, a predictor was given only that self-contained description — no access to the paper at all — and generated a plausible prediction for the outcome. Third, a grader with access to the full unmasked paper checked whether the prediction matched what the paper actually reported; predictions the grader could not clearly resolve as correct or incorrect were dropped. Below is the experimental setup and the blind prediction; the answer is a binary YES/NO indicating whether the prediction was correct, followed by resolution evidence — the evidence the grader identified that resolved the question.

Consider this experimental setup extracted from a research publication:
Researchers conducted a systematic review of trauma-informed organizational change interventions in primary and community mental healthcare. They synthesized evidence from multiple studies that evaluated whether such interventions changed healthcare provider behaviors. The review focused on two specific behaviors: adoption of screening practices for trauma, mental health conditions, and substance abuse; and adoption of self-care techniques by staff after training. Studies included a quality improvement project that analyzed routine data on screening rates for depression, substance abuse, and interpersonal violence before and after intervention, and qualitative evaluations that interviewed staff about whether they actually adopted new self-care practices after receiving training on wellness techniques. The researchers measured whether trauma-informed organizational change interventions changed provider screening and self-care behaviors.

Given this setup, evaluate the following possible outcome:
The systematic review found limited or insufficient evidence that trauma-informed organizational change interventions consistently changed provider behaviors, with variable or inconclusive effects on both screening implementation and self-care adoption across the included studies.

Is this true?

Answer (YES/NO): YES